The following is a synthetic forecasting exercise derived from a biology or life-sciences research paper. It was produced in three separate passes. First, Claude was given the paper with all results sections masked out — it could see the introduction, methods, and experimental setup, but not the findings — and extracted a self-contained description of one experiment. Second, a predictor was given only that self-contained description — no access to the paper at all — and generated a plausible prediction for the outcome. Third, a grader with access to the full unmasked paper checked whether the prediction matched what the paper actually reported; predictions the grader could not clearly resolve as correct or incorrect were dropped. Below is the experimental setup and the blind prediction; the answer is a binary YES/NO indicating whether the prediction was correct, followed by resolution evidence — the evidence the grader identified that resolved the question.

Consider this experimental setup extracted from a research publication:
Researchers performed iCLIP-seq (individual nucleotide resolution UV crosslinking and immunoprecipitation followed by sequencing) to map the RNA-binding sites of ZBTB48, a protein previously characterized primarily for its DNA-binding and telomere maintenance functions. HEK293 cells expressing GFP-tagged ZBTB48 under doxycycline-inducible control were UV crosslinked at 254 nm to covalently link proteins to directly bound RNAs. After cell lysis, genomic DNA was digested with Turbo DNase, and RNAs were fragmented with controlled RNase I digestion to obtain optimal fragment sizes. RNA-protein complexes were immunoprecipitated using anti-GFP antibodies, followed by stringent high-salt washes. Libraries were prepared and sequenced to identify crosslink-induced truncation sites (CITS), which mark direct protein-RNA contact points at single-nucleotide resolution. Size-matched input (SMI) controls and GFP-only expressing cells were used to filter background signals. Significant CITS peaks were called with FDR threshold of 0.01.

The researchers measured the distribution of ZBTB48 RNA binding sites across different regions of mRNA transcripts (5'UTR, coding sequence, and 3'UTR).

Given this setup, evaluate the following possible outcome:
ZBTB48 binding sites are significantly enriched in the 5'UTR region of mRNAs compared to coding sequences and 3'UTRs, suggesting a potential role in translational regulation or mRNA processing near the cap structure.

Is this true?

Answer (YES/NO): NO